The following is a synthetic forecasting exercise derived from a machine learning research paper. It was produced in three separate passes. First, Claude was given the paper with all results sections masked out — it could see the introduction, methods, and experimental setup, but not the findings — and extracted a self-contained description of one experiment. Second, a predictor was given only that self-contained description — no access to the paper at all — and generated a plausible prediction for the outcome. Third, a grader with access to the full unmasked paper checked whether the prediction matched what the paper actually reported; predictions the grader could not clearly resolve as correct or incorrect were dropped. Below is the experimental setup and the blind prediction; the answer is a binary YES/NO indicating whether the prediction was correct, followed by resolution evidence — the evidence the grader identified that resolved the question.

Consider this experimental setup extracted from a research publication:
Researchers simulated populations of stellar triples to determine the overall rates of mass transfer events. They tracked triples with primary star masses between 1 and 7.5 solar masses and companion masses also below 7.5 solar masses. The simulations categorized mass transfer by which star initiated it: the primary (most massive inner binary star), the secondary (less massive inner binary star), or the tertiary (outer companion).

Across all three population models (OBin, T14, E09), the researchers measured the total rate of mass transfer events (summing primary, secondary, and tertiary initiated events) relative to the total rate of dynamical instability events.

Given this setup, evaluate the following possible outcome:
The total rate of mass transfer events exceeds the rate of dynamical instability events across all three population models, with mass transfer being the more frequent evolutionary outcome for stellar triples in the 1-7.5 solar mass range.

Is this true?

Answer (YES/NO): YES